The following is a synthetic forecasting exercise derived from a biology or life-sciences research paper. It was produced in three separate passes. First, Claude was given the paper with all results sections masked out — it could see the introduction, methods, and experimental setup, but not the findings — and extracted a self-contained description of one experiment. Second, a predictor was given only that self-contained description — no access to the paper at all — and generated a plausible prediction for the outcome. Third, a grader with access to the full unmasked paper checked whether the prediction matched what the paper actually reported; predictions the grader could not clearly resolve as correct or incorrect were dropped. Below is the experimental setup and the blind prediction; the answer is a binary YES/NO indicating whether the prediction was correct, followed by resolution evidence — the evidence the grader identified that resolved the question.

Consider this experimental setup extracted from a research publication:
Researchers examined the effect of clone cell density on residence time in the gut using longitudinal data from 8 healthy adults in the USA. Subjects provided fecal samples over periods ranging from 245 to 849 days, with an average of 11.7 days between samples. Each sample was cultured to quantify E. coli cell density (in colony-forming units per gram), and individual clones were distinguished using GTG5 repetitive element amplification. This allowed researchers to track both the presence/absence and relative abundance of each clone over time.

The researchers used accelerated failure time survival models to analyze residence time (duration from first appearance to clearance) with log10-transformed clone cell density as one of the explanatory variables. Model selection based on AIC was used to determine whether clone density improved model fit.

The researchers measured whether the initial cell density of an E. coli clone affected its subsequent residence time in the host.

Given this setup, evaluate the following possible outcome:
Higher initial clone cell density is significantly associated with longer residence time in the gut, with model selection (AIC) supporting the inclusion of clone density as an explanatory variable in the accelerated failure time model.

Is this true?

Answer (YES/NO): YES